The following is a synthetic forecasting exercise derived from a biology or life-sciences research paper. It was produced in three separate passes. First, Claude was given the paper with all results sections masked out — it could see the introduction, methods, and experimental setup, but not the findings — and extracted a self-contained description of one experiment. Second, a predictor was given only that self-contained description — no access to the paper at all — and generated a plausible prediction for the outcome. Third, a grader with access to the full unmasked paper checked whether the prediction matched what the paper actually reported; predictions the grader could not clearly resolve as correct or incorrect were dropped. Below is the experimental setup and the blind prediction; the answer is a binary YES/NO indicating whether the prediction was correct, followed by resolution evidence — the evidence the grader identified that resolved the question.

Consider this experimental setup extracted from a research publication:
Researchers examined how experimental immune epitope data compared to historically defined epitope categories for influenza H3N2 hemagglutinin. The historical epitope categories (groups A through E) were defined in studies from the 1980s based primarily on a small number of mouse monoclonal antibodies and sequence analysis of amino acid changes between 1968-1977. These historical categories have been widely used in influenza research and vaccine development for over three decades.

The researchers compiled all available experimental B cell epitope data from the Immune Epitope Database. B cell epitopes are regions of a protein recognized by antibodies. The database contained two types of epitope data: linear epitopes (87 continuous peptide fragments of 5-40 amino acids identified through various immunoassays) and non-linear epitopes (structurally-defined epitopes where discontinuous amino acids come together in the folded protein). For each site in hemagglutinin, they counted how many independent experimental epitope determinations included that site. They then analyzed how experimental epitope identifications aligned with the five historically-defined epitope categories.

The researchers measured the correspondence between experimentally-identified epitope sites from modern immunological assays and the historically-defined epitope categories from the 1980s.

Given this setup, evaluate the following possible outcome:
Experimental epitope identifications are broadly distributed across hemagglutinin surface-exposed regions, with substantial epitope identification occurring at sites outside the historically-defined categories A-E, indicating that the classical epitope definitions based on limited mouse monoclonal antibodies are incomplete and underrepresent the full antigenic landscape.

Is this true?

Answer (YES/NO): YES